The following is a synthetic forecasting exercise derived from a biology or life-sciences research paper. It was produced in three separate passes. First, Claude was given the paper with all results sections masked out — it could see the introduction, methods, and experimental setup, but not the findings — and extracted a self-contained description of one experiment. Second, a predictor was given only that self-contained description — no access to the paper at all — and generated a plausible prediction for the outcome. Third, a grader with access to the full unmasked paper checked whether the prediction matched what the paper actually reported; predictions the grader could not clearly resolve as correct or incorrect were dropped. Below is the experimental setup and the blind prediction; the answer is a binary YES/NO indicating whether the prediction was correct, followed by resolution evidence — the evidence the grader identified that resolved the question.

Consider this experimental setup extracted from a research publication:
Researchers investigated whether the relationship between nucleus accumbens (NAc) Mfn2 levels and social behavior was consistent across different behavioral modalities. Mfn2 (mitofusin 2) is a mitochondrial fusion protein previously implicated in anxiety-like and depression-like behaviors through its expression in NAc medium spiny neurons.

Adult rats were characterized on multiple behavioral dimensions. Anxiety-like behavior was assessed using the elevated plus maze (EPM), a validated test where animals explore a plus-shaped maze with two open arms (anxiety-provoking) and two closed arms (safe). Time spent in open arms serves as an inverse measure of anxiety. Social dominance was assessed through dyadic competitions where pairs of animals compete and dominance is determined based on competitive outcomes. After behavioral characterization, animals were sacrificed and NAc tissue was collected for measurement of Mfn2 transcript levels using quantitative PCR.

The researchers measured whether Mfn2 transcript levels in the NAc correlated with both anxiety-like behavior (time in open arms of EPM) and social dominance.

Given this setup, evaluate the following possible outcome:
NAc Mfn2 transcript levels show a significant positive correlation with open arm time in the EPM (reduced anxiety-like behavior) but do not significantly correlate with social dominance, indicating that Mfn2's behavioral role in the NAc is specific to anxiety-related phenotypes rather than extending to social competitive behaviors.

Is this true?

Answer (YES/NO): NO